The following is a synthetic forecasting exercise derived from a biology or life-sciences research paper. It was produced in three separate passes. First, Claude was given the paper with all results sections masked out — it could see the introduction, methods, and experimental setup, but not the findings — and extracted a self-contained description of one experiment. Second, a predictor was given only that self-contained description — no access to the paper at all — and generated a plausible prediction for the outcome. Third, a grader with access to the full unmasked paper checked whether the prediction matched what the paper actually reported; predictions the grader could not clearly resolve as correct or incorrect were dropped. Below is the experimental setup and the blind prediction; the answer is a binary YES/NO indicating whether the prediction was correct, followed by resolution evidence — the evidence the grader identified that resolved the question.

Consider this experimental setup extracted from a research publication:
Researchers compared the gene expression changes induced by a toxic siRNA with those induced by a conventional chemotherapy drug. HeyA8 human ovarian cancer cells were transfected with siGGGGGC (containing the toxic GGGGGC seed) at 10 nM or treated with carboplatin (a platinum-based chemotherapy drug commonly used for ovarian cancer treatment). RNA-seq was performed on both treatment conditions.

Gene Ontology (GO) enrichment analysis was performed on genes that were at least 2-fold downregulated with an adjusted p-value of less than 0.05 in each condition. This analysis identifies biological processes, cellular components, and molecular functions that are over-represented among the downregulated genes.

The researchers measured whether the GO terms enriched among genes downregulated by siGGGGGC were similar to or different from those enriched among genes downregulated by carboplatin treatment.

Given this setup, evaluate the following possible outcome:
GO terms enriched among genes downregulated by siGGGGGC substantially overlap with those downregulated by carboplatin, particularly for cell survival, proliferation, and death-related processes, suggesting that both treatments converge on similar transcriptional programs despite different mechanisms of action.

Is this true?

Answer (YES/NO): YES